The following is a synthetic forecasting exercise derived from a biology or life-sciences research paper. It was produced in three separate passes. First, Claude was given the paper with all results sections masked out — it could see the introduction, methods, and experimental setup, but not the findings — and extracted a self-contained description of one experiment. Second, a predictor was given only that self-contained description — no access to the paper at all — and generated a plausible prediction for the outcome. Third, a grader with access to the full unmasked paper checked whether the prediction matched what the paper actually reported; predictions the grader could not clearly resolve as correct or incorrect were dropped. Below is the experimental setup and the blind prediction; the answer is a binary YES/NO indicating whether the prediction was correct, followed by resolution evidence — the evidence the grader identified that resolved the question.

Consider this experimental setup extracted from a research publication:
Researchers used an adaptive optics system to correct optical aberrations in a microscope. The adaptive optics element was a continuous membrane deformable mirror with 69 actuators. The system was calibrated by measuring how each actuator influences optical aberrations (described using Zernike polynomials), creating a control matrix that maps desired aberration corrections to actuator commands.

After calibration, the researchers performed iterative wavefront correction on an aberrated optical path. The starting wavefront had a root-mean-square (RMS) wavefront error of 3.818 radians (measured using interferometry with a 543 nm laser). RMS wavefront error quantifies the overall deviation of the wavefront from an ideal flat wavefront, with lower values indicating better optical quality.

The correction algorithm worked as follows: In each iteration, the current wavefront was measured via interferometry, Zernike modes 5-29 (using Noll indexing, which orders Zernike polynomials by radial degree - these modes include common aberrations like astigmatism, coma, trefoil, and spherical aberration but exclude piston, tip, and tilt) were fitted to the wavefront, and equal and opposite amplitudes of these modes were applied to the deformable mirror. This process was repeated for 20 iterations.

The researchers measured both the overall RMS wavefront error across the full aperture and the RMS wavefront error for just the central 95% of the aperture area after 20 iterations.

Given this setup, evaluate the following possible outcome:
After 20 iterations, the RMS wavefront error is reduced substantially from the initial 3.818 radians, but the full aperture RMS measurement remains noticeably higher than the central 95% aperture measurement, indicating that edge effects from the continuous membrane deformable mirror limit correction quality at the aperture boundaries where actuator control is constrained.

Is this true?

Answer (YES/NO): YES